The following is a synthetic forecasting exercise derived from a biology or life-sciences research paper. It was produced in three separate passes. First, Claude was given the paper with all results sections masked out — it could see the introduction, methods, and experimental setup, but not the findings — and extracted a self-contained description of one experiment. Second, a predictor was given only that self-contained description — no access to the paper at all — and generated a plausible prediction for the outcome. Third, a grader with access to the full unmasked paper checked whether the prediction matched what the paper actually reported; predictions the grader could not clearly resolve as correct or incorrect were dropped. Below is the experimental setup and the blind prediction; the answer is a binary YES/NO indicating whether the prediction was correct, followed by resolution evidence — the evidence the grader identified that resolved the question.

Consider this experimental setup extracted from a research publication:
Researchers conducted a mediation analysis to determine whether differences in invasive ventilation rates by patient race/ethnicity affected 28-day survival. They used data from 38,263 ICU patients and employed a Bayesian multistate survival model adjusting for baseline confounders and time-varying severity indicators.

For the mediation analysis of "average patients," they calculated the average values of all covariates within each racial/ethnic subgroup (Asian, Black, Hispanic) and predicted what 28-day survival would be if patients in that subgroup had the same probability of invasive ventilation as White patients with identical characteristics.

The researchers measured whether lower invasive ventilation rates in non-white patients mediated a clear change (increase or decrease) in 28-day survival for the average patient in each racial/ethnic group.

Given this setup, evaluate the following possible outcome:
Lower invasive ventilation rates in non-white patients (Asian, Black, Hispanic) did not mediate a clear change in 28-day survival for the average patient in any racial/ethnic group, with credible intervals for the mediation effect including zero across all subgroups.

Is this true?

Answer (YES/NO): YES